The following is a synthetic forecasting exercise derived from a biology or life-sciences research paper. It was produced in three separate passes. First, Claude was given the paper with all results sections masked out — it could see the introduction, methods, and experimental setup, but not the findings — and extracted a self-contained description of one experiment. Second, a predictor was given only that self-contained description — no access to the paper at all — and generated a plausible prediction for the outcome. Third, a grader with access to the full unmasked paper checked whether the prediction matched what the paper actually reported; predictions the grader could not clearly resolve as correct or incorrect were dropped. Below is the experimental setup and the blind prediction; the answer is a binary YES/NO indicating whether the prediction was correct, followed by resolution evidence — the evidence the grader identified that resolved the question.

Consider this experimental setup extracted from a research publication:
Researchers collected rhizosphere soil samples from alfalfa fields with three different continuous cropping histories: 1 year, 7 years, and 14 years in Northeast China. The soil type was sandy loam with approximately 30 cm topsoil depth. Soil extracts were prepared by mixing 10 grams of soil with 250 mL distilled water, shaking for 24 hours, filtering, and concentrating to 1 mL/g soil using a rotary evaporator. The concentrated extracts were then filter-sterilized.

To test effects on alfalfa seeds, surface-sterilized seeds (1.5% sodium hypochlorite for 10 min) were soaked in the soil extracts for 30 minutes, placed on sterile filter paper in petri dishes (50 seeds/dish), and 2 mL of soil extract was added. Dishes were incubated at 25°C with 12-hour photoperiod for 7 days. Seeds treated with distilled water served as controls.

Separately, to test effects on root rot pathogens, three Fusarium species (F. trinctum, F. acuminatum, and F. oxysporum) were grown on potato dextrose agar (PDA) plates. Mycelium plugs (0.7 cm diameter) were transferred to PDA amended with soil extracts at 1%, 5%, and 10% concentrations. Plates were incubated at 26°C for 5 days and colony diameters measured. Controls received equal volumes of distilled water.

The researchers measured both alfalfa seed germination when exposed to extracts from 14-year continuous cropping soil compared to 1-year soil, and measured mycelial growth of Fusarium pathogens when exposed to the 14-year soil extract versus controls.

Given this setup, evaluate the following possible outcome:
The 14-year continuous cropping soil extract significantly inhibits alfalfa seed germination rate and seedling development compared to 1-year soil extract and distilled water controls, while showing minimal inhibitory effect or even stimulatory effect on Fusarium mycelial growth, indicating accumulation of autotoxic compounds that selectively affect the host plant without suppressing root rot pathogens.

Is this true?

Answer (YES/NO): YES